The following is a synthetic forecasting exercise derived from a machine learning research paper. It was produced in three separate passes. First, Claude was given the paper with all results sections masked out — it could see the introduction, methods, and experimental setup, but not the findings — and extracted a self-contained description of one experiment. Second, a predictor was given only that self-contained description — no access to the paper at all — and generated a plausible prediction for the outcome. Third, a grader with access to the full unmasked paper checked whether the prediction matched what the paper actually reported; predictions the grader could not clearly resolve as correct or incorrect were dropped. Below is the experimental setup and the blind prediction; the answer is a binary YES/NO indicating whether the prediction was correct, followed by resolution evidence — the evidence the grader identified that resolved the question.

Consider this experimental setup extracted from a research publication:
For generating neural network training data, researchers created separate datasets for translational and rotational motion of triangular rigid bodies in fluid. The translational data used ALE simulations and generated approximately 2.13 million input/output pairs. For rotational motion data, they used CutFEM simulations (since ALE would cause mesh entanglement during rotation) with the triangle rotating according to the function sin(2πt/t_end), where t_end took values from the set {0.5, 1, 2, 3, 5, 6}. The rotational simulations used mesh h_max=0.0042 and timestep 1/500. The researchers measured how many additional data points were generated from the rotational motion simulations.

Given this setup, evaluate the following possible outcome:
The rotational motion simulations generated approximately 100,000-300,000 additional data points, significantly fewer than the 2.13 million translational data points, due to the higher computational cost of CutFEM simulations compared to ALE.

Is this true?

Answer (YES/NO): NO